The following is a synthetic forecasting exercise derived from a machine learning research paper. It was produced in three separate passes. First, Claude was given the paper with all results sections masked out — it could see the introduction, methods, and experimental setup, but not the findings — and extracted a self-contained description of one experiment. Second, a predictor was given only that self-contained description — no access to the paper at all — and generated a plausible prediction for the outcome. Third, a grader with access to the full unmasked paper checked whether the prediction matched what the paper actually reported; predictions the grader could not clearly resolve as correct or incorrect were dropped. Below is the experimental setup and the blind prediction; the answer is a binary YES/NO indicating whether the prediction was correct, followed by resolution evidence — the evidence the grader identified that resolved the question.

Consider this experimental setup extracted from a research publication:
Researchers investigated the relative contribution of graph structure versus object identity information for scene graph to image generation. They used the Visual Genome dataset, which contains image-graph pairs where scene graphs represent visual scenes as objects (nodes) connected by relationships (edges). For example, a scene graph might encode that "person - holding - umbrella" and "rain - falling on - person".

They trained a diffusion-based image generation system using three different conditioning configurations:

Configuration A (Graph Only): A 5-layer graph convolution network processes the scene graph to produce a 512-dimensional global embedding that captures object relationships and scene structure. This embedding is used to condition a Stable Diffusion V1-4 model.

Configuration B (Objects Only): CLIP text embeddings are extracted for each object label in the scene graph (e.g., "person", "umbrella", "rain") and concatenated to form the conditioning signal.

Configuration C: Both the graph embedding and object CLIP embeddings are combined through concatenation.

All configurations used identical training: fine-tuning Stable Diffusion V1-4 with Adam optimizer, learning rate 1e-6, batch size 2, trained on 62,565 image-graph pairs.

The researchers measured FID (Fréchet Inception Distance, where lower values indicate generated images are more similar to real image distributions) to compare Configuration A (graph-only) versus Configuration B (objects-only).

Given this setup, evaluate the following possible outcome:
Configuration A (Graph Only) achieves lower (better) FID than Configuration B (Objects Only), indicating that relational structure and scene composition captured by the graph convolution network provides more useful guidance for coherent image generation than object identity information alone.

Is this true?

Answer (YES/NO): YES